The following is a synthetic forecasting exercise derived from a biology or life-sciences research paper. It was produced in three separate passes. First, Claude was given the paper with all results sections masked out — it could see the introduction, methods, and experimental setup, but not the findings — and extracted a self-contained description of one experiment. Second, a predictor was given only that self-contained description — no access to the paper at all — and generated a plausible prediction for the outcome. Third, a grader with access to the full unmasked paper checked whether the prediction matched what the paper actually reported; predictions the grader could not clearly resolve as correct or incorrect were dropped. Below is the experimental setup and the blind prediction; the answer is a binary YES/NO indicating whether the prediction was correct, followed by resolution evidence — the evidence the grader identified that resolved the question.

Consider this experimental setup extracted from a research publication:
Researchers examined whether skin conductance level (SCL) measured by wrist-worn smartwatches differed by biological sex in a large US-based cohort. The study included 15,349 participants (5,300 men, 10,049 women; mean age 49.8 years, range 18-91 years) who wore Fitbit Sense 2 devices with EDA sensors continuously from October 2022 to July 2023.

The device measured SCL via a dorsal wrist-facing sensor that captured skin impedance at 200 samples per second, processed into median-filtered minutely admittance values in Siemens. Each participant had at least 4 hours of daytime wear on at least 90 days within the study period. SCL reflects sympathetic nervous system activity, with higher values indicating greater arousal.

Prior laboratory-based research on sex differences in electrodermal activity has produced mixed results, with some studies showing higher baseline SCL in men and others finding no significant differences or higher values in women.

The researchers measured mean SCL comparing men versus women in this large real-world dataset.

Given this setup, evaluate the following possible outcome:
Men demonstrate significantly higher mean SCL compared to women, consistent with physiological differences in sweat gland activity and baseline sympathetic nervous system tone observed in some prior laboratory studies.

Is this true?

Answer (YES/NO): NO